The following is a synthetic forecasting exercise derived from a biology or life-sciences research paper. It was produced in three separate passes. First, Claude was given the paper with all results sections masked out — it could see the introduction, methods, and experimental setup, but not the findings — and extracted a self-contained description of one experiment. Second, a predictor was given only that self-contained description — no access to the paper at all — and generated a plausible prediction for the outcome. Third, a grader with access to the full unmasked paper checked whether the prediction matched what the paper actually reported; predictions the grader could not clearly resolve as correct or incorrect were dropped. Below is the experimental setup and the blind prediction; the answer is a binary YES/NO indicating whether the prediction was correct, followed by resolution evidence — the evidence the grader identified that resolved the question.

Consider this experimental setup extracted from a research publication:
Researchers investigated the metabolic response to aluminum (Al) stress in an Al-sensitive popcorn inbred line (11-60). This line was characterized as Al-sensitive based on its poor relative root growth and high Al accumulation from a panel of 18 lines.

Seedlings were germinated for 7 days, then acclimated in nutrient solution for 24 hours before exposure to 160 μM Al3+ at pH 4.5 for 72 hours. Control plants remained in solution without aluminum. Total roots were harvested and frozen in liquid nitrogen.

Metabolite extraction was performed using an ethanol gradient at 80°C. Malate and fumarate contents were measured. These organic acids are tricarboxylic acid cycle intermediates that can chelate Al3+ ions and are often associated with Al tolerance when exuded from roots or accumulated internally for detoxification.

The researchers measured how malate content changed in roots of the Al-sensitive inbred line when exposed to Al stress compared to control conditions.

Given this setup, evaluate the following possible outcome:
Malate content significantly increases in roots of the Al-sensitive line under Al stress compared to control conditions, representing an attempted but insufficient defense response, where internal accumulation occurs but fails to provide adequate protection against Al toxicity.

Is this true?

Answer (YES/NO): YES